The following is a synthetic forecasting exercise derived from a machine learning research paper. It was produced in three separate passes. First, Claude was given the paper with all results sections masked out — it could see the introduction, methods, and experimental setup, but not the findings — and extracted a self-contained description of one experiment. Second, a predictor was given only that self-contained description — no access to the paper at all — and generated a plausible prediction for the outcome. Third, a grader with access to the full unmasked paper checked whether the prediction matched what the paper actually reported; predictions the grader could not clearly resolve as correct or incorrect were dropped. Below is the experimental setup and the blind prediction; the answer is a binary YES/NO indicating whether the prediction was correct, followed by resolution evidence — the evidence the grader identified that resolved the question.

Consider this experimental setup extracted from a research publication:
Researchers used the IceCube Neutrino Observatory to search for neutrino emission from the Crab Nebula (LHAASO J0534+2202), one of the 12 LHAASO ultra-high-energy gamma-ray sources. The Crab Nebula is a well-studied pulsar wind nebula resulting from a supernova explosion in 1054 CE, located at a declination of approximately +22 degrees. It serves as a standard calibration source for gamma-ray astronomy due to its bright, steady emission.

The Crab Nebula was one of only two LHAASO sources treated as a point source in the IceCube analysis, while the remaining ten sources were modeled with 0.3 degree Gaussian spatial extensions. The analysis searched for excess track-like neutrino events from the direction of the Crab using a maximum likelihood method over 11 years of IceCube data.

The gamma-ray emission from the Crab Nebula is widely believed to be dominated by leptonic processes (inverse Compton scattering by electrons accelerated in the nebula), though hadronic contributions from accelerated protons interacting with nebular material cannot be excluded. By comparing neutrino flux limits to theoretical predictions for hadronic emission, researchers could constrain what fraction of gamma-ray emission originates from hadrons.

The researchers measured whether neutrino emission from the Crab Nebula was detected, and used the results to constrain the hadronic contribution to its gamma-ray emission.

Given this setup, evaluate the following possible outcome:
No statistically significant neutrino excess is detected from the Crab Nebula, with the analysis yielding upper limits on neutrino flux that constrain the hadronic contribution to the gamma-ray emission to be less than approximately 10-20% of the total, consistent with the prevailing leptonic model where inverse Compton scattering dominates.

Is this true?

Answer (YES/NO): NO